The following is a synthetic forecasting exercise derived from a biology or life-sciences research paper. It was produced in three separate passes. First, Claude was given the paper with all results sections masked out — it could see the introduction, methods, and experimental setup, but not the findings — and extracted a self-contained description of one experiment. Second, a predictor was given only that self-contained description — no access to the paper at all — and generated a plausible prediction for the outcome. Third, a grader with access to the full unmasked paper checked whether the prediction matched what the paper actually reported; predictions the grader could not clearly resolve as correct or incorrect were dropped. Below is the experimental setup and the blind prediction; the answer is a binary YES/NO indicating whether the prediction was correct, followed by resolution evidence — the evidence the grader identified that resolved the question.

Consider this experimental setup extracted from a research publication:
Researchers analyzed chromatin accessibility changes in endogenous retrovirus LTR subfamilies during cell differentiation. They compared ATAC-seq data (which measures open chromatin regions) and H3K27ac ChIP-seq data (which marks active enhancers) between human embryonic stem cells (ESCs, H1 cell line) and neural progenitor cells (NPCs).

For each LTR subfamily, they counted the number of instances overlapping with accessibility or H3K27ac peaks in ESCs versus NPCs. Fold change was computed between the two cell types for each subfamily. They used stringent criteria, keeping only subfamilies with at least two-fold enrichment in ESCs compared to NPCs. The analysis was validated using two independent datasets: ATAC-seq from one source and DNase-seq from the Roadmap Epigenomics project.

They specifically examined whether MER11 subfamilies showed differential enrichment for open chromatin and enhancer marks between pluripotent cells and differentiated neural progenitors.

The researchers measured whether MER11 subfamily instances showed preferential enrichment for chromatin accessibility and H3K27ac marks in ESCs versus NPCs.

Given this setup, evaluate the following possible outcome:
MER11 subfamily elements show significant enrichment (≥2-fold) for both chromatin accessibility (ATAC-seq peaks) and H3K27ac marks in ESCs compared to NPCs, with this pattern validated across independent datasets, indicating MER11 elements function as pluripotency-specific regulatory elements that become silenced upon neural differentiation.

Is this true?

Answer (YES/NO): YES